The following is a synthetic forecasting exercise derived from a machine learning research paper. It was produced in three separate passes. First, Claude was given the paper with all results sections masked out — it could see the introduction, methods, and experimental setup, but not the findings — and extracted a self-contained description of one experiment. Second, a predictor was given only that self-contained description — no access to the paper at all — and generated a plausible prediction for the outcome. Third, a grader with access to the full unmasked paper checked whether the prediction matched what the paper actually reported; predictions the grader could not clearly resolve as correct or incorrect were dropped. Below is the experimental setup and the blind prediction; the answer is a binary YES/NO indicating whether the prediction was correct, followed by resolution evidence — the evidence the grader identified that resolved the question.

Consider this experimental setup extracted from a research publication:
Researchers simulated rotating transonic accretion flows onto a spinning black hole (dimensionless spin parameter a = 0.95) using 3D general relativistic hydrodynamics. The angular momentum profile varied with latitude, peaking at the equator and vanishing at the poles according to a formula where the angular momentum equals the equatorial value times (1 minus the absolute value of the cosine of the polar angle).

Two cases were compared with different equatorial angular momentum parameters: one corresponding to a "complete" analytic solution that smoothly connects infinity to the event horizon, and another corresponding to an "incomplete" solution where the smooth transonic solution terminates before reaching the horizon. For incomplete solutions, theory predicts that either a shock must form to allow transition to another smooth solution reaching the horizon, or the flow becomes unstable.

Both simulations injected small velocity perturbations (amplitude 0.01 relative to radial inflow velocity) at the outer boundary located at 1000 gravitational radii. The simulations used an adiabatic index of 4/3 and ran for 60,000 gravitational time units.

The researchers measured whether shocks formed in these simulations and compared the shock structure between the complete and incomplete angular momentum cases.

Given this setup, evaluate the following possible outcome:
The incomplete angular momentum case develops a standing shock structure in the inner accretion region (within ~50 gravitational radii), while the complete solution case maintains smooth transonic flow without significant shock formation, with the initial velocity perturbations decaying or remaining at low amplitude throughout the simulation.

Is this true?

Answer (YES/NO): NO